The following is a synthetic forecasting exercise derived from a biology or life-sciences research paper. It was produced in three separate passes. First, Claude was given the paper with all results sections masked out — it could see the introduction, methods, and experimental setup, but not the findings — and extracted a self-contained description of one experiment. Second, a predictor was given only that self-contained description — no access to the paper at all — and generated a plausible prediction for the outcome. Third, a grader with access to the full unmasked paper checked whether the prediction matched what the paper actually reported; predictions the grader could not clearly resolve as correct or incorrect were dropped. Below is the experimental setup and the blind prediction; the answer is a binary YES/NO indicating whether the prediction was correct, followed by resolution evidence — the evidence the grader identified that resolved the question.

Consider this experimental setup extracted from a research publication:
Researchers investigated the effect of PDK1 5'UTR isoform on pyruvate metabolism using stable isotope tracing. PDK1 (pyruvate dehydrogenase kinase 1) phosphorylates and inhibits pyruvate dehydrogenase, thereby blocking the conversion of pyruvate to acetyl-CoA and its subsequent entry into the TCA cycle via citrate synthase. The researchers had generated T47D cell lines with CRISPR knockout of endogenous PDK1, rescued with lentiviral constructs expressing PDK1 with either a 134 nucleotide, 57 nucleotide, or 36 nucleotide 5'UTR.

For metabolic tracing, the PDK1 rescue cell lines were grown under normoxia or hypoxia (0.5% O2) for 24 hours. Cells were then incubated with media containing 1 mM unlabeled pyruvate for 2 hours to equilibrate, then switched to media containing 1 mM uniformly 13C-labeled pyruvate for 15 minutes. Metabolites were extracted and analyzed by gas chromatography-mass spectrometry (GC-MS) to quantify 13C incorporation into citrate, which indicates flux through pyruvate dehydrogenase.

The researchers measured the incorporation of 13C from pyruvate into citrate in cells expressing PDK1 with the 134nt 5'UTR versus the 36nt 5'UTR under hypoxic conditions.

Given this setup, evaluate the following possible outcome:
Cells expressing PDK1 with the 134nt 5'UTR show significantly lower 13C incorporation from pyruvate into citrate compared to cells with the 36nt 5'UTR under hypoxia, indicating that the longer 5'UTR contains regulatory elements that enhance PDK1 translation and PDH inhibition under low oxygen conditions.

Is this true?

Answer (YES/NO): NO